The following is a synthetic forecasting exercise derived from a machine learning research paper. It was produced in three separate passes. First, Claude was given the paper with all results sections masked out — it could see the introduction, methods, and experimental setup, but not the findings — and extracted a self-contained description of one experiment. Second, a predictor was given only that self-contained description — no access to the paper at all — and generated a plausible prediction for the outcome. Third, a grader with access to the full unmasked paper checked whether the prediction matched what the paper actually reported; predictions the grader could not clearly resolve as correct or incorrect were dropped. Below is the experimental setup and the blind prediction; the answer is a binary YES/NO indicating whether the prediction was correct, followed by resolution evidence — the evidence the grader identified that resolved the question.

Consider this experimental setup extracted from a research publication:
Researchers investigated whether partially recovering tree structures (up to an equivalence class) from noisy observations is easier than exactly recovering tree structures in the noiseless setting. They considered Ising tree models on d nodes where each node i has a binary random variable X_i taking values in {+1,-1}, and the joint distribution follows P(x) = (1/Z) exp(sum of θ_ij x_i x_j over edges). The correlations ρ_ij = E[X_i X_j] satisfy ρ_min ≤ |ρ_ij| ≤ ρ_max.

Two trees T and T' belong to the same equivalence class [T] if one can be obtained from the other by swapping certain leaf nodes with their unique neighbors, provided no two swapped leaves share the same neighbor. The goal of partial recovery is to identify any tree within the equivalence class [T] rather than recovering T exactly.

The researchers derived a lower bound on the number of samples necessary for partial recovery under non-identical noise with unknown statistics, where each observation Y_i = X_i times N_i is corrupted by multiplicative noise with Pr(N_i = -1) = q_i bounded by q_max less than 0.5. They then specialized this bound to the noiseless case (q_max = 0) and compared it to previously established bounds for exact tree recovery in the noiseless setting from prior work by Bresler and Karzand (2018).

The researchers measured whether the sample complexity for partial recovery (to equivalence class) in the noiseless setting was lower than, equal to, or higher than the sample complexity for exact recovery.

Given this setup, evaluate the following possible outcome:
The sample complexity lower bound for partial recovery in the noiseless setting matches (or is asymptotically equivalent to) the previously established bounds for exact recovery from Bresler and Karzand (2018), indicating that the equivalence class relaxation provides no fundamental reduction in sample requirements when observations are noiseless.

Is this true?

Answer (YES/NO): YES